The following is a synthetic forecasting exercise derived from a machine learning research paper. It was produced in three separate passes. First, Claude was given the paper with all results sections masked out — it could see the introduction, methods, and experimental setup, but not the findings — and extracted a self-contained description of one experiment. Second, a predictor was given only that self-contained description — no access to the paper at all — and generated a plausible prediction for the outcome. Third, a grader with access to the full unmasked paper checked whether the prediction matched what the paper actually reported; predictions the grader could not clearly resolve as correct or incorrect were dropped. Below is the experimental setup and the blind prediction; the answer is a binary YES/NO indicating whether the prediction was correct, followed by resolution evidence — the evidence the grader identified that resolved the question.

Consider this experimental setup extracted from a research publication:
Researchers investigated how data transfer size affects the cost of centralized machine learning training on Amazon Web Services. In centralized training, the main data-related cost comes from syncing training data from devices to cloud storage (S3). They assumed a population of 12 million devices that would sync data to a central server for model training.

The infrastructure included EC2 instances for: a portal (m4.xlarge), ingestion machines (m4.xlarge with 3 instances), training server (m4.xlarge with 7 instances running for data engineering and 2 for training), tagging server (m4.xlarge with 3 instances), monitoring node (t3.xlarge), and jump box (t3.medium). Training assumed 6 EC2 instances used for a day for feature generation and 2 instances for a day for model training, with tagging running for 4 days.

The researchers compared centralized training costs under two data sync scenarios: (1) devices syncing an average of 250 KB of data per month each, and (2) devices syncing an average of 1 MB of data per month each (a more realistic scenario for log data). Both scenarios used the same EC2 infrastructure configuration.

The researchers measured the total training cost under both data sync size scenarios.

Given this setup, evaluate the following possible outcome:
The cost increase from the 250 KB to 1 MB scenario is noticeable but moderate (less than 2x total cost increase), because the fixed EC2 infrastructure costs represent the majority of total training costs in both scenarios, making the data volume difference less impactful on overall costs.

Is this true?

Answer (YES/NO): YES